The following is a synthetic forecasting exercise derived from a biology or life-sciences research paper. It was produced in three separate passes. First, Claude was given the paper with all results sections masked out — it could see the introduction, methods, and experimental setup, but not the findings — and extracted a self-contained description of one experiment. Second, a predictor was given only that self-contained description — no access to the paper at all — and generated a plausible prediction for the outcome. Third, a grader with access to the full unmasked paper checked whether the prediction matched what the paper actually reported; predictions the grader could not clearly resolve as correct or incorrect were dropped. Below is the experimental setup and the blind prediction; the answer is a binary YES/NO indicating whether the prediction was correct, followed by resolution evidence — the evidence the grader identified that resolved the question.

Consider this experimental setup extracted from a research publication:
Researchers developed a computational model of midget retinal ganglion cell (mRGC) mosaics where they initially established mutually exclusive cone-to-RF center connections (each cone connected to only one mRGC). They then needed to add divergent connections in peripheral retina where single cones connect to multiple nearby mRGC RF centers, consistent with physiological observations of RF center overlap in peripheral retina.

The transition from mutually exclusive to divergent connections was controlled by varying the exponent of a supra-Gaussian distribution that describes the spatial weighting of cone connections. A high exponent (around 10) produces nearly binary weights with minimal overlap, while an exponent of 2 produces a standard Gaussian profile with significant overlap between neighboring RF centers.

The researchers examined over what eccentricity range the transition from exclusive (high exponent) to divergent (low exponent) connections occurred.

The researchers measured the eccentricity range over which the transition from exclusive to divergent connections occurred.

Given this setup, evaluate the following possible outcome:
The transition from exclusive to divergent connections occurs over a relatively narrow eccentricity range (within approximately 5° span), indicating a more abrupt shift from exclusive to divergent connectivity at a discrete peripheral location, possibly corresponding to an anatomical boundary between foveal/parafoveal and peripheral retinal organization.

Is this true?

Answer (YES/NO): NO